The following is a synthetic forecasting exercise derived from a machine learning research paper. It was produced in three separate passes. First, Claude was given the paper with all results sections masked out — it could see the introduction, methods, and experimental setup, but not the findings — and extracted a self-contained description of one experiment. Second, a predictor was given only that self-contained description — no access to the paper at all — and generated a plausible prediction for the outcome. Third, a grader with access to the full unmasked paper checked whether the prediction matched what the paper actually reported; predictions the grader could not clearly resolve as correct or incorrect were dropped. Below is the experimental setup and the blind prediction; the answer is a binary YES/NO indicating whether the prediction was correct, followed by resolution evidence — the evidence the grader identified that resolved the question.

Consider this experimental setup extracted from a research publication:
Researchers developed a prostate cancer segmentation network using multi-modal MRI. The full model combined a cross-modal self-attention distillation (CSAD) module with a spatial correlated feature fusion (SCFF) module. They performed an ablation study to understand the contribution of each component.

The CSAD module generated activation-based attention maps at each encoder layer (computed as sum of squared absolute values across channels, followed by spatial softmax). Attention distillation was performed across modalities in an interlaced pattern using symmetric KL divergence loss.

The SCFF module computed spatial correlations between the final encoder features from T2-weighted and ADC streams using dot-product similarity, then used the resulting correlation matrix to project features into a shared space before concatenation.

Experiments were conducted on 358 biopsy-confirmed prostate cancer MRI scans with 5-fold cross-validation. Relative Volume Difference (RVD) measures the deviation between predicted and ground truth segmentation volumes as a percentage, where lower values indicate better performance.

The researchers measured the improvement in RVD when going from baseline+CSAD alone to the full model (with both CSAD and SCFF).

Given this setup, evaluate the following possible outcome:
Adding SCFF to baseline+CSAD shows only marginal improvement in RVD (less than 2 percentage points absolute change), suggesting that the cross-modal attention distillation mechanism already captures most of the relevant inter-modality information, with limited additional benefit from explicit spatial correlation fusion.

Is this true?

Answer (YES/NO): NO